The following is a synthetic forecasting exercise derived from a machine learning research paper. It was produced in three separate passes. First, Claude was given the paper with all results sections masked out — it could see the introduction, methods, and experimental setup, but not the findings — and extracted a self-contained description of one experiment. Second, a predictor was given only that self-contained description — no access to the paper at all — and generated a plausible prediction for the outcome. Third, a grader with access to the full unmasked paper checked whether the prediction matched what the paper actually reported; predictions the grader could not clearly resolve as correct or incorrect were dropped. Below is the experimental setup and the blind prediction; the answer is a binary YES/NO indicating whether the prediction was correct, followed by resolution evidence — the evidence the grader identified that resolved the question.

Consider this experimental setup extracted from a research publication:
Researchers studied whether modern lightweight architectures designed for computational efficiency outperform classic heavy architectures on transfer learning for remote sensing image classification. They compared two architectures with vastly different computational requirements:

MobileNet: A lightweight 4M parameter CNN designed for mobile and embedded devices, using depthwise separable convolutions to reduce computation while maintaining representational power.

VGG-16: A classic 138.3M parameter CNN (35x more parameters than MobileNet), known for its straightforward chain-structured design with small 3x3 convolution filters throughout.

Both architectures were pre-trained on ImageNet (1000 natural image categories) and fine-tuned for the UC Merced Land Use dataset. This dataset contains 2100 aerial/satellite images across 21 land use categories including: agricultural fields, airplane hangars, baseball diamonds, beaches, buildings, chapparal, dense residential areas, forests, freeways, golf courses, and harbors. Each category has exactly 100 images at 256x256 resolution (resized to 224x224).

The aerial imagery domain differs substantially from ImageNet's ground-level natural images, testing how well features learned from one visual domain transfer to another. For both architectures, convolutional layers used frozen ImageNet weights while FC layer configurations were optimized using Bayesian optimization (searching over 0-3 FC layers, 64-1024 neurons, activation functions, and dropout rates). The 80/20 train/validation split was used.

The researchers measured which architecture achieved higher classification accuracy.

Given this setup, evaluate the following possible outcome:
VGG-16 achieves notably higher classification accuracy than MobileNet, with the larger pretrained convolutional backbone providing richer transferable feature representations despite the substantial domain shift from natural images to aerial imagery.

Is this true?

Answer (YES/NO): YES